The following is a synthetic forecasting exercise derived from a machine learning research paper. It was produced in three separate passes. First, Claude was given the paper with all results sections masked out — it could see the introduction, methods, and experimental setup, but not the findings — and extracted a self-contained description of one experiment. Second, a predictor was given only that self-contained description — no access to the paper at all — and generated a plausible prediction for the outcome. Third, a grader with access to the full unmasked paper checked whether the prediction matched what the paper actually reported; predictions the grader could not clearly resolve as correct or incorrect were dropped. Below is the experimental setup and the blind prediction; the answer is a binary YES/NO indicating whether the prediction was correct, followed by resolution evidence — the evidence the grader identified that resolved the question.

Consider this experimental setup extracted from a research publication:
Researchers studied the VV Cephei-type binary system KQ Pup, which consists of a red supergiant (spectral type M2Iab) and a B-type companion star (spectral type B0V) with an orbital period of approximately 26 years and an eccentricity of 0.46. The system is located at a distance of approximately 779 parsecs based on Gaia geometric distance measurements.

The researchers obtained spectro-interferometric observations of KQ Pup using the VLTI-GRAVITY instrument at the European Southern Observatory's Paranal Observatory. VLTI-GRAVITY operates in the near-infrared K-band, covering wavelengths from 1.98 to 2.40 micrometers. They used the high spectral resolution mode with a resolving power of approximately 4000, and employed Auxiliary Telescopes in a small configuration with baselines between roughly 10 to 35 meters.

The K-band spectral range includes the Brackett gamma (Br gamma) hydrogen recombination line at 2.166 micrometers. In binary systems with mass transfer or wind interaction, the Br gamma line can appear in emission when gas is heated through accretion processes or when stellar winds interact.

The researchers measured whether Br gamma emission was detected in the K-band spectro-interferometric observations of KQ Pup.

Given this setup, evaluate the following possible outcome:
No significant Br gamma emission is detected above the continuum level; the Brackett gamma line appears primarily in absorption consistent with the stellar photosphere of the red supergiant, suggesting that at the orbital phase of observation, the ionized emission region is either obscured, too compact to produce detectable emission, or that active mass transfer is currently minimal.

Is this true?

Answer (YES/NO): NO